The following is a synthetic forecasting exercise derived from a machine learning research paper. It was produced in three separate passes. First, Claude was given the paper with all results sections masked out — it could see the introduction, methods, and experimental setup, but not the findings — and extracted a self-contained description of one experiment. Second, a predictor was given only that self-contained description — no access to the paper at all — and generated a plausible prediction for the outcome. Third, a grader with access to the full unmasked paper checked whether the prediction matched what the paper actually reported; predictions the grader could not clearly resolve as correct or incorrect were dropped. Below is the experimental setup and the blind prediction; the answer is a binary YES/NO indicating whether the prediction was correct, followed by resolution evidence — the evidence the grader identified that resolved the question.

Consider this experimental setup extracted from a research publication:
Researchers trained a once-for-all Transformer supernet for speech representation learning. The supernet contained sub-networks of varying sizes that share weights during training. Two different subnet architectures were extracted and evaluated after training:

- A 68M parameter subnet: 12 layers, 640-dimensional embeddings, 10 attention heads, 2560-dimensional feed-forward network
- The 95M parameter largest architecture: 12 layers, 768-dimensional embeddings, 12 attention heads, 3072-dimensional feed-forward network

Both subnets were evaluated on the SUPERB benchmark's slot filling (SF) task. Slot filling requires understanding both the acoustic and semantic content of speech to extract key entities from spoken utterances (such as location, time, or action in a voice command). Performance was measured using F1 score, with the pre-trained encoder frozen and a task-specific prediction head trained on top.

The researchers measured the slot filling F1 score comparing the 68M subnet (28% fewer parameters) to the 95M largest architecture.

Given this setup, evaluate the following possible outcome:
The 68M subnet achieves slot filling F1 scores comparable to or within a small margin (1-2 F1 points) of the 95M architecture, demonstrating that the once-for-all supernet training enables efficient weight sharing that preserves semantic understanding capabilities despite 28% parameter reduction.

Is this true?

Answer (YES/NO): YES